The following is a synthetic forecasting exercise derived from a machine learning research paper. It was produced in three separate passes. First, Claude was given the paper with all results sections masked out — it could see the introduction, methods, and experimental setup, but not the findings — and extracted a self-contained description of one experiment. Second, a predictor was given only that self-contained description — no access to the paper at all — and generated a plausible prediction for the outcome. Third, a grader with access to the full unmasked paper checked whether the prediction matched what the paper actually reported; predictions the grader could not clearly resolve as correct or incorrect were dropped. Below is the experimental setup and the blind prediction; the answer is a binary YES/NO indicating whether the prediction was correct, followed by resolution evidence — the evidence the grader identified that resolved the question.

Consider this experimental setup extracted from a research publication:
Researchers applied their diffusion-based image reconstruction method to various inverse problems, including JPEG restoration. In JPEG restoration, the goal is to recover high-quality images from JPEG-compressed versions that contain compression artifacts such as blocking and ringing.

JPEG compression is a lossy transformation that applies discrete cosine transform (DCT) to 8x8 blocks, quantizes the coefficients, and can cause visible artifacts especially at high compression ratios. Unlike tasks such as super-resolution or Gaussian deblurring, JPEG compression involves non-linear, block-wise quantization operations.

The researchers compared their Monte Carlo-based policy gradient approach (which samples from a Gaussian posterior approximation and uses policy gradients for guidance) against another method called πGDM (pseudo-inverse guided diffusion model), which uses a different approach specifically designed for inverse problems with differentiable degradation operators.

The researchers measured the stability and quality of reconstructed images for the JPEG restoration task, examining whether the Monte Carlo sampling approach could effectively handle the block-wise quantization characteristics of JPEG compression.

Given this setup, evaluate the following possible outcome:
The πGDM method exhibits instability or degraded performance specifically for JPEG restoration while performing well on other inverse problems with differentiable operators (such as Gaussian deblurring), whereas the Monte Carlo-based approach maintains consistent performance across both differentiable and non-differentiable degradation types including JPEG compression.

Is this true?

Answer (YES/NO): NO